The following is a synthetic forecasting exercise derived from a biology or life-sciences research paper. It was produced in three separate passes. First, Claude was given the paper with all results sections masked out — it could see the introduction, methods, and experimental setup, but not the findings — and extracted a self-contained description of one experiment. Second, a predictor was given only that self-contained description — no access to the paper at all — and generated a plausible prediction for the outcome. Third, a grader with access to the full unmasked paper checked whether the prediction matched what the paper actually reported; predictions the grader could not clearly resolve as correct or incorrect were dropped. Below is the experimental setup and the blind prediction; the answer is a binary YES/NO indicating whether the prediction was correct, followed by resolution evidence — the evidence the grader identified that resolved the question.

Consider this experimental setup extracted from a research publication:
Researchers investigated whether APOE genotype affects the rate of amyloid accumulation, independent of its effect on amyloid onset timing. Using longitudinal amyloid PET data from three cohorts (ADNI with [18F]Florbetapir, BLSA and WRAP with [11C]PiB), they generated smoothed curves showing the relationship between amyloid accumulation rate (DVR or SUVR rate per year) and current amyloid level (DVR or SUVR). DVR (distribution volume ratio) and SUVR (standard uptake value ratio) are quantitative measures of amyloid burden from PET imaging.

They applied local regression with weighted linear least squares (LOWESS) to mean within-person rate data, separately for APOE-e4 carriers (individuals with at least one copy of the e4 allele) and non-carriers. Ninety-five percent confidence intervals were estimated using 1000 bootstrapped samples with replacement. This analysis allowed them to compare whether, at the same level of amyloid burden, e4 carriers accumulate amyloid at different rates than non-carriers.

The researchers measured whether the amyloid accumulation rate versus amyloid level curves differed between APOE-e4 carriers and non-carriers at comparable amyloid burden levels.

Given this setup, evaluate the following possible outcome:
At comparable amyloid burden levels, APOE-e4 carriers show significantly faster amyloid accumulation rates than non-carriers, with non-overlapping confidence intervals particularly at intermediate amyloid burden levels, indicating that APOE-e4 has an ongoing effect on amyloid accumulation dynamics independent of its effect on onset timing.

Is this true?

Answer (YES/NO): NO